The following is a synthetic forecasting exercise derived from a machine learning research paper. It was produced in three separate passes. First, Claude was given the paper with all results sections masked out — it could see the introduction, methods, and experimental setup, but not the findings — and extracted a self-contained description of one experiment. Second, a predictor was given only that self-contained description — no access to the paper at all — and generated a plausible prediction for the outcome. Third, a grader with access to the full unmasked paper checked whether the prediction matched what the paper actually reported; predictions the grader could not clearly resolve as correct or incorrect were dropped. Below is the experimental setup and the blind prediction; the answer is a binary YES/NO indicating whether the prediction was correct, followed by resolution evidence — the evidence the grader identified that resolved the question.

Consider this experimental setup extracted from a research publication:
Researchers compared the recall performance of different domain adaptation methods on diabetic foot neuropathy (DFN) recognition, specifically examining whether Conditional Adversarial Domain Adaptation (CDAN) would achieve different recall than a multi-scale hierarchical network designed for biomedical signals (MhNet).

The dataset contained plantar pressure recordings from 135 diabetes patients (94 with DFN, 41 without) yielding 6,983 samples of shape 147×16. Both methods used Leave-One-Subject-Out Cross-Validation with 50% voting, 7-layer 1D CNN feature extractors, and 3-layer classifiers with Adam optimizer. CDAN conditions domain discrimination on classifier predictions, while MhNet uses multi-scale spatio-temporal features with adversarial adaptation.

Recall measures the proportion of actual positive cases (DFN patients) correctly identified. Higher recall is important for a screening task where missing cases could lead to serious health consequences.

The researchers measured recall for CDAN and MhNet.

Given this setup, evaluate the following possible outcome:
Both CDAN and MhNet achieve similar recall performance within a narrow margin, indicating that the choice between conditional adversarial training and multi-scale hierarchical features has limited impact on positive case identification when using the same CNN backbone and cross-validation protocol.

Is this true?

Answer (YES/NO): NO